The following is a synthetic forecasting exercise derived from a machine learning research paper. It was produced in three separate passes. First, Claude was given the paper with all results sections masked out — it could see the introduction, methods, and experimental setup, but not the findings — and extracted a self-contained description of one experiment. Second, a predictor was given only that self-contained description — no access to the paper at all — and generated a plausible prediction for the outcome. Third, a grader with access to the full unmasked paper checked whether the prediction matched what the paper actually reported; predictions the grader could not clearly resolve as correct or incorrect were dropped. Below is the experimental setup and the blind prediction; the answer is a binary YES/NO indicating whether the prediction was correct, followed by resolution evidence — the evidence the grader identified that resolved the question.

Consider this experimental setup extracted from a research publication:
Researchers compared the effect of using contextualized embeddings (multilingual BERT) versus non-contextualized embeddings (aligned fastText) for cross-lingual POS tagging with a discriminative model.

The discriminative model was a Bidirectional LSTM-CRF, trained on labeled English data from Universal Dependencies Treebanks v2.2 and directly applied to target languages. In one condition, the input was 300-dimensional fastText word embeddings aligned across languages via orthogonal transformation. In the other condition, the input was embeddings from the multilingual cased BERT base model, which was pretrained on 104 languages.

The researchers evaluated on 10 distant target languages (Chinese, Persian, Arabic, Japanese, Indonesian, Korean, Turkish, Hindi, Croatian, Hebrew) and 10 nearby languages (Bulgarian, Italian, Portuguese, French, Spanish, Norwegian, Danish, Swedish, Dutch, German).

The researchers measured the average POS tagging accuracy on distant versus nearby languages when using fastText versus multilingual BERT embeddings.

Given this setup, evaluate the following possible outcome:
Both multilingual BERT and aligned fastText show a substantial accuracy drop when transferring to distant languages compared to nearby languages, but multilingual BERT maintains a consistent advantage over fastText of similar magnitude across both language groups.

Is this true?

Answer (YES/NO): YES